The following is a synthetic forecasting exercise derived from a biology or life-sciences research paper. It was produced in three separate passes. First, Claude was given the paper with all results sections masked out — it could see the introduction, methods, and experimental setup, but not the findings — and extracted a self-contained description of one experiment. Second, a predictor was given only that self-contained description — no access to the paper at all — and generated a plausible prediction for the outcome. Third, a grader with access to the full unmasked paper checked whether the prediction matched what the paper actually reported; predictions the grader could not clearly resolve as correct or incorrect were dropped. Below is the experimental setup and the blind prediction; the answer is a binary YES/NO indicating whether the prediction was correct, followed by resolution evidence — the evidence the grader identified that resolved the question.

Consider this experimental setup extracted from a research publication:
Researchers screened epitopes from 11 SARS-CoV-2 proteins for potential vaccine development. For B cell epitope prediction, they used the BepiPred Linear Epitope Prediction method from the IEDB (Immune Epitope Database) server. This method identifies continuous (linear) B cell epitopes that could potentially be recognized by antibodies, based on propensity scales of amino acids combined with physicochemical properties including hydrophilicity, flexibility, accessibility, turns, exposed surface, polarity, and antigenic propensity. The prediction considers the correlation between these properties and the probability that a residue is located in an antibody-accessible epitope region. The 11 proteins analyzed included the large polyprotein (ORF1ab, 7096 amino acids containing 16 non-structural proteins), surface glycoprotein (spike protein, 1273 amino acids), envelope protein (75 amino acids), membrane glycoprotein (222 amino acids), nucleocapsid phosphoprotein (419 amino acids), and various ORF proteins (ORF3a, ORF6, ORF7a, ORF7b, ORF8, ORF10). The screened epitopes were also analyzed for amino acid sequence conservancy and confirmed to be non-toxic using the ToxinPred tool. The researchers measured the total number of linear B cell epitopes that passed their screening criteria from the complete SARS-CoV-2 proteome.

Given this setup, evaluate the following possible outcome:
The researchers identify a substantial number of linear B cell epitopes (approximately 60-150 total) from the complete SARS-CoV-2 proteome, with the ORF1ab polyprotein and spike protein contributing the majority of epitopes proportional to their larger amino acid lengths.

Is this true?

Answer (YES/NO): NO